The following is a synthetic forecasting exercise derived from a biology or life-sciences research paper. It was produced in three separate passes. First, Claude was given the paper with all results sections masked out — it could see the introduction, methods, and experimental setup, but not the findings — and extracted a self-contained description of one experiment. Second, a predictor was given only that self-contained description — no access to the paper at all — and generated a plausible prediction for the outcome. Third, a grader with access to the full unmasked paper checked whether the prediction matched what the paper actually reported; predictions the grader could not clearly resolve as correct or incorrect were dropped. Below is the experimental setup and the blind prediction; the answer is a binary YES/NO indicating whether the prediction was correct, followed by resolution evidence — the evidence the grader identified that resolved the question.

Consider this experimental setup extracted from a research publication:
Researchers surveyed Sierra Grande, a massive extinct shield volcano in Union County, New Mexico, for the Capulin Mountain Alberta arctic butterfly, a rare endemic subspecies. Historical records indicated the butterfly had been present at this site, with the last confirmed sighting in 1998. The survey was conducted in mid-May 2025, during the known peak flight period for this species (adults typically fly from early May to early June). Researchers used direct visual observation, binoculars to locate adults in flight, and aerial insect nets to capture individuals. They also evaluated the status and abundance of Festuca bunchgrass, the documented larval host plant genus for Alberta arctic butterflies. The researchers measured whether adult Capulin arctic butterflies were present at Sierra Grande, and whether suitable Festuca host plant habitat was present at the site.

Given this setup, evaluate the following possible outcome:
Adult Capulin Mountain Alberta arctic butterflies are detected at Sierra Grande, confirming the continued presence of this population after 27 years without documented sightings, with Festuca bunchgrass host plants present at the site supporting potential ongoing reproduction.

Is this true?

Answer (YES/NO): NO